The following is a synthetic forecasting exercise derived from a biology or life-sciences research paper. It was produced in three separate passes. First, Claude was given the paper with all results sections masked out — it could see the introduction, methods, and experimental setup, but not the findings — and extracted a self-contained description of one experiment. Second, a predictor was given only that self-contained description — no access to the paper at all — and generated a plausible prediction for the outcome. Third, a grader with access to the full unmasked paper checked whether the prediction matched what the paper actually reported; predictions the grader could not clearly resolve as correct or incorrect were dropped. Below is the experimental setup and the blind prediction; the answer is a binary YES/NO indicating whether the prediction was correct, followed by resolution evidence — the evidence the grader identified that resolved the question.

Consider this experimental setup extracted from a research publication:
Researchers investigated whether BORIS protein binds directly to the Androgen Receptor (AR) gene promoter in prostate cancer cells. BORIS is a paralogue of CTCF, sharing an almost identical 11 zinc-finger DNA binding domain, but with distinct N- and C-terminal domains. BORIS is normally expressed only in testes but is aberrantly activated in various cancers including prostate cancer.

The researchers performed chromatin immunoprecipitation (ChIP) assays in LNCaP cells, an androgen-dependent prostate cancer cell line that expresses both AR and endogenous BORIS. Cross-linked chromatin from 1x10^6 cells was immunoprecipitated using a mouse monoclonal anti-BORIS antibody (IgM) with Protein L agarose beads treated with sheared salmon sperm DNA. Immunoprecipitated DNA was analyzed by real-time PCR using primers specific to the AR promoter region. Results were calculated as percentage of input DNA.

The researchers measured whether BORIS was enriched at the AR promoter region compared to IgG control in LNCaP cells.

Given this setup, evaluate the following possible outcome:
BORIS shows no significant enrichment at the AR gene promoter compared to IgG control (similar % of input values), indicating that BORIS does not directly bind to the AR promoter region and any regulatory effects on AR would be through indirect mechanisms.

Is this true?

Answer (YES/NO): NO